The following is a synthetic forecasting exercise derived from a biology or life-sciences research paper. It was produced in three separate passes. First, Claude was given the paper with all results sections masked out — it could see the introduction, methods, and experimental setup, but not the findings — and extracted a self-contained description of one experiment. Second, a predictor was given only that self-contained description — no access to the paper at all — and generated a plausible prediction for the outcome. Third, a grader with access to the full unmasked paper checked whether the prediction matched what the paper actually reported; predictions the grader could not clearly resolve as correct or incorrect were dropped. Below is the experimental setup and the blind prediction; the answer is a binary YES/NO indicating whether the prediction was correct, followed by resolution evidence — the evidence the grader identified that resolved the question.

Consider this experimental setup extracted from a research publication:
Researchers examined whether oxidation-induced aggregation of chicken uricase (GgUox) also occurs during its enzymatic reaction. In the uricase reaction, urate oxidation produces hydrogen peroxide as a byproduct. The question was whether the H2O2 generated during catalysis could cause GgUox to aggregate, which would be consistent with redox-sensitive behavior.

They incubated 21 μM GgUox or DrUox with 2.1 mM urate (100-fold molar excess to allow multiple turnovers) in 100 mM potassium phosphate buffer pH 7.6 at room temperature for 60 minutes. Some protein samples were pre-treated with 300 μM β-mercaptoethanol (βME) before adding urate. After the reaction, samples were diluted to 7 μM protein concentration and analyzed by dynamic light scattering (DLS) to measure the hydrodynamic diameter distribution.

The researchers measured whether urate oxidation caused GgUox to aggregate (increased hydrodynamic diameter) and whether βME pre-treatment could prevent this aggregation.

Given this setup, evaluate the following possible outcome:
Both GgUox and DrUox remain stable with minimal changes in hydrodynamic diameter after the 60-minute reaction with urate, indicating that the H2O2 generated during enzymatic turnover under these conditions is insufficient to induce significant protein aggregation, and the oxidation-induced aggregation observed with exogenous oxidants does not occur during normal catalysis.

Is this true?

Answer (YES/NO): NO